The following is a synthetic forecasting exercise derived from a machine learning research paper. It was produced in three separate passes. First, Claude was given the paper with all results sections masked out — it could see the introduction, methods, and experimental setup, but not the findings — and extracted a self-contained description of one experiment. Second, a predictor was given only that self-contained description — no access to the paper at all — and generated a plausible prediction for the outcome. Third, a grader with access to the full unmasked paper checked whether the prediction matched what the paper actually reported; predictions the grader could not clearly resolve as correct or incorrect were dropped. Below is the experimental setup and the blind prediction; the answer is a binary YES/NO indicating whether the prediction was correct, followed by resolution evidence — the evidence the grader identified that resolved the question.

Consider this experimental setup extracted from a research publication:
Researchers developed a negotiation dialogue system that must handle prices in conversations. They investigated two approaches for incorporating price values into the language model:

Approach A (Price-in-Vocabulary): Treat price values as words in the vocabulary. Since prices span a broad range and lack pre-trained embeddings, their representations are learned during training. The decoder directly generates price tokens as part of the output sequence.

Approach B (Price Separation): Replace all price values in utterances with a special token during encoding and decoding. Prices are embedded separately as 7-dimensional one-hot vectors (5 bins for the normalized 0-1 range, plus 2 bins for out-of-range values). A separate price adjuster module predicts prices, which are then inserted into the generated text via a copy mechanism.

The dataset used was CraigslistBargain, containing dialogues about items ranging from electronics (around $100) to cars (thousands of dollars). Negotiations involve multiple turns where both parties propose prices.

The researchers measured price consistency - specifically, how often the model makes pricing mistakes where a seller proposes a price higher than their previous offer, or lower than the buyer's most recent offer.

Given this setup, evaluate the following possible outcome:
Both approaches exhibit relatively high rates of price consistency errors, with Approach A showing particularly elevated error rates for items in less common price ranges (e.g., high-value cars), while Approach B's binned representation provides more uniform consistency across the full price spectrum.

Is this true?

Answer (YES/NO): NO